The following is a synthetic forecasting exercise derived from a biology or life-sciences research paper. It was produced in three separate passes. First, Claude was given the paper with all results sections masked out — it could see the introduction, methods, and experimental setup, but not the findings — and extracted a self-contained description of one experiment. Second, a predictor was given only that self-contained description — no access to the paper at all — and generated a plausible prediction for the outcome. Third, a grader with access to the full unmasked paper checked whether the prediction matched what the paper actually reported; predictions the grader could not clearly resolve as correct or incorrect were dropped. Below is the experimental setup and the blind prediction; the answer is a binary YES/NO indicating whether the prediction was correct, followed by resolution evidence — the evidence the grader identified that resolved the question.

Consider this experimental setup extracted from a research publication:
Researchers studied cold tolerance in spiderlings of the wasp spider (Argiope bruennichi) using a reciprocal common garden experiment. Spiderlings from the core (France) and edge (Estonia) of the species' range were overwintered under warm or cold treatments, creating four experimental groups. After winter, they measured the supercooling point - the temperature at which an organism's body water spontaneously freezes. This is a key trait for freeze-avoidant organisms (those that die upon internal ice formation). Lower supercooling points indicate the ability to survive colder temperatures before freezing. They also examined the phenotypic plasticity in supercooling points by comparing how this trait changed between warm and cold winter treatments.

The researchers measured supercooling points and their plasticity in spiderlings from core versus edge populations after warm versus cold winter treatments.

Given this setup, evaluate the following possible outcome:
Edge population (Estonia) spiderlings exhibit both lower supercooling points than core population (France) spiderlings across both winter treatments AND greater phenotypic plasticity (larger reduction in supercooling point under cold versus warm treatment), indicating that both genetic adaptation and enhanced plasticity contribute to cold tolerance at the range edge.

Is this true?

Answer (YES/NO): NO